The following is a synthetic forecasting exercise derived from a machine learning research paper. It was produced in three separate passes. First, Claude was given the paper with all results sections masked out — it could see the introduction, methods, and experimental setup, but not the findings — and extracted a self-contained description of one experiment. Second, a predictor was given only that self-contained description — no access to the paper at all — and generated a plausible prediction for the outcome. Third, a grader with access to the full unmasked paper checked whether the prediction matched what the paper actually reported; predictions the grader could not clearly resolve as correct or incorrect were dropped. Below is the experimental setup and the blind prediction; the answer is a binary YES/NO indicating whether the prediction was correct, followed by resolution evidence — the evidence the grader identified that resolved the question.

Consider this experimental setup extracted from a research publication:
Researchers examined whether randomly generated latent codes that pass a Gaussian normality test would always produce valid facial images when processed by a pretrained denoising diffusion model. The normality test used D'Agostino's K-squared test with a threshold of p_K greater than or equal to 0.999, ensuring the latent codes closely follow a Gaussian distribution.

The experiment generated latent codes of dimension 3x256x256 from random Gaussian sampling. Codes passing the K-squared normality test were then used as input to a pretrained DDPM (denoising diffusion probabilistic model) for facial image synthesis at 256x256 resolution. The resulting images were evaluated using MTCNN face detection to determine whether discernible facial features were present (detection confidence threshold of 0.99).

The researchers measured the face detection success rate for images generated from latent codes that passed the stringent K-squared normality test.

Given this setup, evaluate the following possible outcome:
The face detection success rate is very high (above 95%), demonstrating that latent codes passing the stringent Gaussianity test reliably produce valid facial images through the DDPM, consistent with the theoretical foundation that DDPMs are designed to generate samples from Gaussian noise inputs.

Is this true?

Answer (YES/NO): NO